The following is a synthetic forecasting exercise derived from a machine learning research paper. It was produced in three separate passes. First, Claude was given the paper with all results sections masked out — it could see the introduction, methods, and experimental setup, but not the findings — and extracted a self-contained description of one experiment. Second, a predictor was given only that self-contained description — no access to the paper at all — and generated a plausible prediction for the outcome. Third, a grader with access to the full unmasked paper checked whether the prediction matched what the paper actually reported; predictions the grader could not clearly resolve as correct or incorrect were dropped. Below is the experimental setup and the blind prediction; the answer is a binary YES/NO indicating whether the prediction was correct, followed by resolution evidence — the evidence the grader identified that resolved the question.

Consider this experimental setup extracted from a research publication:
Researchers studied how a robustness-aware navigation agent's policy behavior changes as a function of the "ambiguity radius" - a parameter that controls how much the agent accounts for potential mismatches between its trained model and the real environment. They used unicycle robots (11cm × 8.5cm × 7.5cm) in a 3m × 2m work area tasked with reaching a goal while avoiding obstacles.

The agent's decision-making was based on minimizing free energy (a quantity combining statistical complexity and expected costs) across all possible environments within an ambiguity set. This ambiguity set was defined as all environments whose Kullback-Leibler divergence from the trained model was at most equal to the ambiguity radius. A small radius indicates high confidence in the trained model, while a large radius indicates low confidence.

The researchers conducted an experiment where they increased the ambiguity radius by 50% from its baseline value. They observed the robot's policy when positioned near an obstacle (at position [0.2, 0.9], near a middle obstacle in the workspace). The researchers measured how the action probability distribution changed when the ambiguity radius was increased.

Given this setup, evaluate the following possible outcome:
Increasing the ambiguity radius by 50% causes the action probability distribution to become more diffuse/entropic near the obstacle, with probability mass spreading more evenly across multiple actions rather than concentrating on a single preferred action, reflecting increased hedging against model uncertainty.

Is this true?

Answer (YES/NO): NO